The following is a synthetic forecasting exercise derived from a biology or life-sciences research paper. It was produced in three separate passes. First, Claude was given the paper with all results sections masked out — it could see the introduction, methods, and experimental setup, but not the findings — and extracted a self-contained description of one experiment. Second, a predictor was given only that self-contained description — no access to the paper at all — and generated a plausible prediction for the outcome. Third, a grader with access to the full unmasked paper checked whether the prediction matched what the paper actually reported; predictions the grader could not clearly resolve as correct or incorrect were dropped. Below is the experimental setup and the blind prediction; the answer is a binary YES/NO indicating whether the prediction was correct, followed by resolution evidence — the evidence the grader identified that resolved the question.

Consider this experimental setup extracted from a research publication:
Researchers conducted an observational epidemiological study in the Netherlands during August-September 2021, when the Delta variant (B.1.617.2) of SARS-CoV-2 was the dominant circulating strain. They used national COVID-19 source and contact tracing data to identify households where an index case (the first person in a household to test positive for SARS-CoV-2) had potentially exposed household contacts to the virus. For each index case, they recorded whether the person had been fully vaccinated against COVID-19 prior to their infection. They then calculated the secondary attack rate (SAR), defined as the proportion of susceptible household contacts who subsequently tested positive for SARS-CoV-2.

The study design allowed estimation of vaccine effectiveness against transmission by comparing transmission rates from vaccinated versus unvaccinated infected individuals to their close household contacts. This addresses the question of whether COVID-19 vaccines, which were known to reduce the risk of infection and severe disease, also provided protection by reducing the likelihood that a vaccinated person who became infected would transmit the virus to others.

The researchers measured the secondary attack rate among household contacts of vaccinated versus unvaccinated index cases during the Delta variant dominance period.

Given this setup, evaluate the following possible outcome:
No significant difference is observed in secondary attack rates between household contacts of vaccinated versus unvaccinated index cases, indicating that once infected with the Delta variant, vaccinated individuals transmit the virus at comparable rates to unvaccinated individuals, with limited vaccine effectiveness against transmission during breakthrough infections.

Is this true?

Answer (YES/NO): NO